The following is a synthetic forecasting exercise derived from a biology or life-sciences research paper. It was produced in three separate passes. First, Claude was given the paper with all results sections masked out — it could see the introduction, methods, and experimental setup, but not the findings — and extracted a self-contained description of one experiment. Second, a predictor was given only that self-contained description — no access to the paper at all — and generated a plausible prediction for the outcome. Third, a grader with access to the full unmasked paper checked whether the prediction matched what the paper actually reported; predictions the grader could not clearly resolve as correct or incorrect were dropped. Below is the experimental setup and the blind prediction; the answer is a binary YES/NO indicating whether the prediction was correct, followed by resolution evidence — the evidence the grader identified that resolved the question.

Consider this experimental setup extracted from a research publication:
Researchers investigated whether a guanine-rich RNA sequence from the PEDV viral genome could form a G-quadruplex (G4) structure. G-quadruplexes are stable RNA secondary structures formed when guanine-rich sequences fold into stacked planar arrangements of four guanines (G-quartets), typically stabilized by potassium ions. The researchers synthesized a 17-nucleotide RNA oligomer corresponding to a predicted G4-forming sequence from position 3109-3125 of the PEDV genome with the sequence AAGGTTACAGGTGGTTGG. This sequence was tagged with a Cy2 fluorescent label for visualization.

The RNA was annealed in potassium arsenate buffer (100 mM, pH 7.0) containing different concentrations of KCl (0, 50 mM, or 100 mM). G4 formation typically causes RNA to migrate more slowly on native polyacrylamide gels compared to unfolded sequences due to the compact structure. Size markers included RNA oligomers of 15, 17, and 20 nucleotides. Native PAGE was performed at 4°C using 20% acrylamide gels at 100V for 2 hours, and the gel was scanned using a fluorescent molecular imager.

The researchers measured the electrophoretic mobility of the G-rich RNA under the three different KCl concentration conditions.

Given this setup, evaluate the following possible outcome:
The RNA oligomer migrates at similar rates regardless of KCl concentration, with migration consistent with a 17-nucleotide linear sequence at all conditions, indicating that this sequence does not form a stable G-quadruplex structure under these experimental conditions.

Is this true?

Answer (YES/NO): NO